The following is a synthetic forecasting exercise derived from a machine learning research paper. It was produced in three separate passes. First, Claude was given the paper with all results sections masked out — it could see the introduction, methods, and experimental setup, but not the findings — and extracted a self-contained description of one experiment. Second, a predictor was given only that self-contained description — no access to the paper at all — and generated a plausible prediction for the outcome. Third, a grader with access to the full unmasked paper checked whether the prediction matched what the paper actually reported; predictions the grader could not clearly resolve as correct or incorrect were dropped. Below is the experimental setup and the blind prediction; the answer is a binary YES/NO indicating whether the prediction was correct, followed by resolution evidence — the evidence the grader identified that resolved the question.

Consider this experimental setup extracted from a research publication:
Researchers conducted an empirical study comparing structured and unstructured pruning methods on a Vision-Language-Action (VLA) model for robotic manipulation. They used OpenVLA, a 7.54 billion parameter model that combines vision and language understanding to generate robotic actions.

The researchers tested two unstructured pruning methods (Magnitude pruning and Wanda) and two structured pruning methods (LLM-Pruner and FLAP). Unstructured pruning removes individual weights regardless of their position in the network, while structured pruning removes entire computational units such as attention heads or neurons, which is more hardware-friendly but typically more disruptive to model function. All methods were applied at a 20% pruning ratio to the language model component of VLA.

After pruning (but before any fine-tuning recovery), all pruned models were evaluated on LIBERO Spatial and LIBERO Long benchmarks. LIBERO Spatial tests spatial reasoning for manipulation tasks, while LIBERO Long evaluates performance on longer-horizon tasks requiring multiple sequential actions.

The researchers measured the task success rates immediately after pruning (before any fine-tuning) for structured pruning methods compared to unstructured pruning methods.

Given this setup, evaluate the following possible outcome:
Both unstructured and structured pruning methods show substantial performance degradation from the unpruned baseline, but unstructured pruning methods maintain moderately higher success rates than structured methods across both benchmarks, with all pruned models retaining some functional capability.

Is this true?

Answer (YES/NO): NO